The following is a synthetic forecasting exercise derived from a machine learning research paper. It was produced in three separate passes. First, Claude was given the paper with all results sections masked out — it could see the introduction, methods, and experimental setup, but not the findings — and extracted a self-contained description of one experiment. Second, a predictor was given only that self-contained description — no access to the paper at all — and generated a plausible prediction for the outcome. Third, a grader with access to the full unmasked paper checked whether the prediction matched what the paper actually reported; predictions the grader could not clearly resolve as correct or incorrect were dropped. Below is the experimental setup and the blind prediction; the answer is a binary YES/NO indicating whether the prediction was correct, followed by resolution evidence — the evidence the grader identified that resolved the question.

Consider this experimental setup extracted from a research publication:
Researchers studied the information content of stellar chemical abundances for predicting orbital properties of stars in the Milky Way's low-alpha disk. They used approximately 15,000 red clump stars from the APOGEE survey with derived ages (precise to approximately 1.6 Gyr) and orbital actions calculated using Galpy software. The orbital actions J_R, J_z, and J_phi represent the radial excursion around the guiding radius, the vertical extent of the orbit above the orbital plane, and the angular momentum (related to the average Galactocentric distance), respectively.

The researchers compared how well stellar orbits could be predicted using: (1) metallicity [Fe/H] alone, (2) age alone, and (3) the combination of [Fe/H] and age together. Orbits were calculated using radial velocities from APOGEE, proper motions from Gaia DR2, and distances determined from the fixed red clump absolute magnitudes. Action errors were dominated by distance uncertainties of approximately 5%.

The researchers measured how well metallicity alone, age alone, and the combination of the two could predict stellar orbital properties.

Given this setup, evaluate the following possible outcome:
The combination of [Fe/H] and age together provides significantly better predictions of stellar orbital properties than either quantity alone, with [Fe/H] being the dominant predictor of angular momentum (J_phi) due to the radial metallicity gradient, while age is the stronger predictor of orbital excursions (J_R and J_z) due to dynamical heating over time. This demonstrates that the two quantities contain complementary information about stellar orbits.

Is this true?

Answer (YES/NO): YES